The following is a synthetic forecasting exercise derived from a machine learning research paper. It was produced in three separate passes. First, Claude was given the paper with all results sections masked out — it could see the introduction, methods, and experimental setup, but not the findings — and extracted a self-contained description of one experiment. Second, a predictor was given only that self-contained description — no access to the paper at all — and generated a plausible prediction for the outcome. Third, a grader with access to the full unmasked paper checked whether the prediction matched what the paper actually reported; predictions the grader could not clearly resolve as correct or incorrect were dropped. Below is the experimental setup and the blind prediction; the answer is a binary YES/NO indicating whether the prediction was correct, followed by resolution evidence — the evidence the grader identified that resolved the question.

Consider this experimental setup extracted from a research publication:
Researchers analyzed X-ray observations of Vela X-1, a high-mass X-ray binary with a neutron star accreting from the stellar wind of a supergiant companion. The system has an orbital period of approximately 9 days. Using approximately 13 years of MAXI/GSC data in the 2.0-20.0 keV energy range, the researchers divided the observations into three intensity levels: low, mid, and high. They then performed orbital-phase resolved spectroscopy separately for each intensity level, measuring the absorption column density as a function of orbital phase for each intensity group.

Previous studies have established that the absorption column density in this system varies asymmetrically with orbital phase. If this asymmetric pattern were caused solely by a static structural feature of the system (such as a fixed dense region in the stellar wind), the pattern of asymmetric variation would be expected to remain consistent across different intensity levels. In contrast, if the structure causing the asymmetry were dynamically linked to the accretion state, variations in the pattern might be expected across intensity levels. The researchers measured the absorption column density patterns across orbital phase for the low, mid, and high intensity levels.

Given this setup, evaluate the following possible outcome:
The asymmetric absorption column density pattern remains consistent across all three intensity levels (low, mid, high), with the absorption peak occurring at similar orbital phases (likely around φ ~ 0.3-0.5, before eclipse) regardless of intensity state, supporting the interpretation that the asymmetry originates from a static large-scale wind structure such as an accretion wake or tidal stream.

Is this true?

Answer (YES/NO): NO